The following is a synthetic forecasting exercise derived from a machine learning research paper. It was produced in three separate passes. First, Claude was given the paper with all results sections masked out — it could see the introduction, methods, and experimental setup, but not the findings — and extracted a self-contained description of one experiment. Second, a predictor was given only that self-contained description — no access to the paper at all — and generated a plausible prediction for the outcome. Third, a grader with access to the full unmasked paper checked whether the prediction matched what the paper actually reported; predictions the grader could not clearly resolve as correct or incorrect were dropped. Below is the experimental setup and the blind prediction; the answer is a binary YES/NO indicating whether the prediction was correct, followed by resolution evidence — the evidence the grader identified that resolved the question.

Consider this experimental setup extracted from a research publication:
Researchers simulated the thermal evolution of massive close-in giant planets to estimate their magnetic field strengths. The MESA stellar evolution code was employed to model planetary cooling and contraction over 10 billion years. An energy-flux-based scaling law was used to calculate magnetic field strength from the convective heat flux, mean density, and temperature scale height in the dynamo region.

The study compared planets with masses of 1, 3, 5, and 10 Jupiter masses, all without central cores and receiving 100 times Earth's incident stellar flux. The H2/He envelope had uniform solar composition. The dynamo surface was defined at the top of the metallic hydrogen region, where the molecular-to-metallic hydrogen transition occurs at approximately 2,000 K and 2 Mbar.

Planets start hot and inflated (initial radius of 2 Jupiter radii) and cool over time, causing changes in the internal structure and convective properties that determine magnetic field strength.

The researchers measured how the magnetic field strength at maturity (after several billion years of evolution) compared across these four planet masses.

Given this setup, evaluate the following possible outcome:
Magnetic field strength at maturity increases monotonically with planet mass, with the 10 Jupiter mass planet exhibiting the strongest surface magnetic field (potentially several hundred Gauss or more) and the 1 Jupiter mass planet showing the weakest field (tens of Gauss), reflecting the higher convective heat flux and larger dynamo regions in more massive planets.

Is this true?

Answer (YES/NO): YES